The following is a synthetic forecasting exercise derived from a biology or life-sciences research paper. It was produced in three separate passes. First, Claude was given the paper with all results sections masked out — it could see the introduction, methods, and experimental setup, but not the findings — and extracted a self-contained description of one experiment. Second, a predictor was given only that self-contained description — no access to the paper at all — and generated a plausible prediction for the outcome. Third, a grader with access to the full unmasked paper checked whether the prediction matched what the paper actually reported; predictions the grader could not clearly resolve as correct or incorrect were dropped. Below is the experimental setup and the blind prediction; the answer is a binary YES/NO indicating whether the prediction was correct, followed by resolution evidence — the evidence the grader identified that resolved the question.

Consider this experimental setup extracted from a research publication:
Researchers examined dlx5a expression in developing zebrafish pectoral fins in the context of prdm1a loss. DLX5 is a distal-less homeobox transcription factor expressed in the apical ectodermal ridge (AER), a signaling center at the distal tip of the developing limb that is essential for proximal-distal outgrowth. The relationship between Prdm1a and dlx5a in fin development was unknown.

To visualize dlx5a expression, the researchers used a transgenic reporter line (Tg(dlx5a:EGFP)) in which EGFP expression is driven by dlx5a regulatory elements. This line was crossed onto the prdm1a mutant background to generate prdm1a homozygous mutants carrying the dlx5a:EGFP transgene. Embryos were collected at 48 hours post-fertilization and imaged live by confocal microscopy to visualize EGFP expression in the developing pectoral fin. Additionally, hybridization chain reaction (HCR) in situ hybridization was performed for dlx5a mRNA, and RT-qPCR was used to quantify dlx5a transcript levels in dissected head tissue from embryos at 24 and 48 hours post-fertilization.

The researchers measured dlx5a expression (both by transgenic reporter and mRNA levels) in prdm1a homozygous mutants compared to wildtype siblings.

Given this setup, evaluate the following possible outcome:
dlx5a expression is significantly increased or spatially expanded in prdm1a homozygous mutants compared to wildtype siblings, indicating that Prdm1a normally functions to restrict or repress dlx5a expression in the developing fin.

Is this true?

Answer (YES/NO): NO